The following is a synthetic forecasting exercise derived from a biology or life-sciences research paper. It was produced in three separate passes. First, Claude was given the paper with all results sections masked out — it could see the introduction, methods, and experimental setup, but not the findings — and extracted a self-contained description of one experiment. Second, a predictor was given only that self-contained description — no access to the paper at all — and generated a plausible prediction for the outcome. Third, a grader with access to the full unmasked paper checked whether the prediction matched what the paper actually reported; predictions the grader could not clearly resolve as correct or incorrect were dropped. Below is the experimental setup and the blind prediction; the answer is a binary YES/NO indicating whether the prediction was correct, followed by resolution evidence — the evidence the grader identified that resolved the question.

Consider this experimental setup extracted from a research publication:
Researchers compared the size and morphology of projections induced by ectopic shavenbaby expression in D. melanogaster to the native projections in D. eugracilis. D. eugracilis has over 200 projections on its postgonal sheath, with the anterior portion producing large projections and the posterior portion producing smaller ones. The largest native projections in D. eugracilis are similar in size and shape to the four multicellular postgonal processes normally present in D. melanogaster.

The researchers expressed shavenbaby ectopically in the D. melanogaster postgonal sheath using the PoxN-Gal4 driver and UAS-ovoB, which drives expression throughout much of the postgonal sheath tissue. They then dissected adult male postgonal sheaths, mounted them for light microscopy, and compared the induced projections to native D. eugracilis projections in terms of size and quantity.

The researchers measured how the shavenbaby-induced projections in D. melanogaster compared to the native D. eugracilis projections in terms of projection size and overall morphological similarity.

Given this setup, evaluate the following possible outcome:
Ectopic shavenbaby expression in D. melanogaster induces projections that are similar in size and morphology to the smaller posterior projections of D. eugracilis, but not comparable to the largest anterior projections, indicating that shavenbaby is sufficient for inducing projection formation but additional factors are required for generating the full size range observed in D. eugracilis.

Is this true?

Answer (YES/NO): YES